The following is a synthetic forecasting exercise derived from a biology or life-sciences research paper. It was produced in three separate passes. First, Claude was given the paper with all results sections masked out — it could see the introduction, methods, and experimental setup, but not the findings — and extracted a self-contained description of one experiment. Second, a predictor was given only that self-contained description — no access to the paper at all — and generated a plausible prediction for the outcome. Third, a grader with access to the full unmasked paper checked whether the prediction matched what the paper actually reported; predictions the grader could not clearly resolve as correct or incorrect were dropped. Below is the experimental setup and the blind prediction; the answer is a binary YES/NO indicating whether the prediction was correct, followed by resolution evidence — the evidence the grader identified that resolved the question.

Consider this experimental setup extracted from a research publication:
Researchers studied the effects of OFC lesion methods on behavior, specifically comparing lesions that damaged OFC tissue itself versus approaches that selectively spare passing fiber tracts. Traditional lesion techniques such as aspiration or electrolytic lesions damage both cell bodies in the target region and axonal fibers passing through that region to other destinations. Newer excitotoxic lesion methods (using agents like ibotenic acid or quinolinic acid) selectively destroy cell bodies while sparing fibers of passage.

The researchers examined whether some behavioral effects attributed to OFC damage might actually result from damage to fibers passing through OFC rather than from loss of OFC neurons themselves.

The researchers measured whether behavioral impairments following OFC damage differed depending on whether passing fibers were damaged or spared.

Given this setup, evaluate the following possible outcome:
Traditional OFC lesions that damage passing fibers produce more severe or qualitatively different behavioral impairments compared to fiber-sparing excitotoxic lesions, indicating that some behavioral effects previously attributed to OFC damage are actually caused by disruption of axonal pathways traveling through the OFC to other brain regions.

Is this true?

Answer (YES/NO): YES